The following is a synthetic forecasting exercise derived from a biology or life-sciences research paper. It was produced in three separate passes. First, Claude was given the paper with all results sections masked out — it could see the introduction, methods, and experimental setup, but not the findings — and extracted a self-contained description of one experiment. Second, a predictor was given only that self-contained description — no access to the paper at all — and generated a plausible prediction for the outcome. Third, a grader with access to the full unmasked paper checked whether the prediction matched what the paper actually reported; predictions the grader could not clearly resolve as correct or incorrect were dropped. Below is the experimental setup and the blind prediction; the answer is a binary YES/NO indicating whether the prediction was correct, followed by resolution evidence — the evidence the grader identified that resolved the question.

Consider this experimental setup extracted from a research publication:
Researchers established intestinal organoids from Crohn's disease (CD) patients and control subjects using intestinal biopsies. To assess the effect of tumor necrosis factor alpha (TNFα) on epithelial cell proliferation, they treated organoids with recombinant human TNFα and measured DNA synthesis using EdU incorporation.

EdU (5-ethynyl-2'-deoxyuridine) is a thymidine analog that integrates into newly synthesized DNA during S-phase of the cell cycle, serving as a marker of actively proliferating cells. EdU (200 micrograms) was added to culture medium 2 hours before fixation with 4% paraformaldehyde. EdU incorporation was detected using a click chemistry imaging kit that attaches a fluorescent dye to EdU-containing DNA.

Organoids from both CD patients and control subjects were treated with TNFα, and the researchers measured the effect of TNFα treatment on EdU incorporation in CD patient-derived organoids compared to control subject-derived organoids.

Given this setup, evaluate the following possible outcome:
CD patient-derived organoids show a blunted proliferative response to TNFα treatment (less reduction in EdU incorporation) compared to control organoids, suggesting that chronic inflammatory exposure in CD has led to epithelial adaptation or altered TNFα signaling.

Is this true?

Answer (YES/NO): NO